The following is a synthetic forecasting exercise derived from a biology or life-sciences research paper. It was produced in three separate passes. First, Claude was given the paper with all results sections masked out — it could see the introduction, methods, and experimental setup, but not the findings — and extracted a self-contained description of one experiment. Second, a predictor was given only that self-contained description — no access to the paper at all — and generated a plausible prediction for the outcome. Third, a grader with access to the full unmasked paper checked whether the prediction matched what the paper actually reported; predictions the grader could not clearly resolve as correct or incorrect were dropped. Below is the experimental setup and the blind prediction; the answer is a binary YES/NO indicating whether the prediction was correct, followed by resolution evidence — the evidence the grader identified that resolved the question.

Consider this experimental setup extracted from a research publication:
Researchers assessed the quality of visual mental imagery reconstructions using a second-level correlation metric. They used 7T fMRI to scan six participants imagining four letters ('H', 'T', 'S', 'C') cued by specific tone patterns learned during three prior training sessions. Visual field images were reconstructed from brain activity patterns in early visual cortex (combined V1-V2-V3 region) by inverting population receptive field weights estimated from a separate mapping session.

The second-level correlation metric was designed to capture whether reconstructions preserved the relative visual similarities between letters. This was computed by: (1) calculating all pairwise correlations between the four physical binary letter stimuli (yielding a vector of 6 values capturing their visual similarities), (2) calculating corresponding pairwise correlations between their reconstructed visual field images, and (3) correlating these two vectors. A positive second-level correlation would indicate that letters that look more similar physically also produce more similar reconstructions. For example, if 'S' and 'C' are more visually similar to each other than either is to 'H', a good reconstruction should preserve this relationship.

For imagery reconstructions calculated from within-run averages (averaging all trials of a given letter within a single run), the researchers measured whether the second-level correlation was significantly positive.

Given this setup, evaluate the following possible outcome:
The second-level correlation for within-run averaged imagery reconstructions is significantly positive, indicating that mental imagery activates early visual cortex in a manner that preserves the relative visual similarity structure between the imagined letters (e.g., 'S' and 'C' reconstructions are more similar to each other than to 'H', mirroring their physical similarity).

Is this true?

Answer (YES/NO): NO